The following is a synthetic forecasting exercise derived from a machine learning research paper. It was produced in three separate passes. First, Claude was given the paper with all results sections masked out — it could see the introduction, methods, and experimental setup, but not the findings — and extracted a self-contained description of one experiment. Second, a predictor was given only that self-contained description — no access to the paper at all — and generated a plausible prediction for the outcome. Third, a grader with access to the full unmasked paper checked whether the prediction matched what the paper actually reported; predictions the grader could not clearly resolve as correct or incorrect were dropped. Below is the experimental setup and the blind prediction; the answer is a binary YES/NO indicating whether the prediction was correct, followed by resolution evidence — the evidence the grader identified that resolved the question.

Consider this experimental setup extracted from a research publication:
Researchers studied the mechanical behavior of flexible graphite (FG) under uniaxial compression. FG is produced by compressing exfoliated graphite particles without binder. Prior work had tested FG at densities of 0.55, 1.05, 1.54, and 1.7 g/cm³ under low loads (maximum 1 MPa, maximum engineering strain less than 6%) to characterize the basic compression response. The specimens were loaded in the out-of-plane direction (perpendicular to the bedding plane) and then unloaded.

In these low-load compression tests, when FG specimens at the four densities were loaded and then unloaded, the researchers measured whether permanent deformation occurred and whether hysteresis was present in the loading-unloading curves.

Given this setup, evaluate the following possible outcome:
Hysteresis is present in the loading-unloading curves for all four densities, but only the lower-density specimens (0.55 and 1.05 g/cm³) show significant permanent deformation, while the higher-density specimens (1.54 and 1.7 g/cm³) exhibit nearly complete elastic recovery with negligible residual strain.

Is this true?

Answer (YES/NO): NO